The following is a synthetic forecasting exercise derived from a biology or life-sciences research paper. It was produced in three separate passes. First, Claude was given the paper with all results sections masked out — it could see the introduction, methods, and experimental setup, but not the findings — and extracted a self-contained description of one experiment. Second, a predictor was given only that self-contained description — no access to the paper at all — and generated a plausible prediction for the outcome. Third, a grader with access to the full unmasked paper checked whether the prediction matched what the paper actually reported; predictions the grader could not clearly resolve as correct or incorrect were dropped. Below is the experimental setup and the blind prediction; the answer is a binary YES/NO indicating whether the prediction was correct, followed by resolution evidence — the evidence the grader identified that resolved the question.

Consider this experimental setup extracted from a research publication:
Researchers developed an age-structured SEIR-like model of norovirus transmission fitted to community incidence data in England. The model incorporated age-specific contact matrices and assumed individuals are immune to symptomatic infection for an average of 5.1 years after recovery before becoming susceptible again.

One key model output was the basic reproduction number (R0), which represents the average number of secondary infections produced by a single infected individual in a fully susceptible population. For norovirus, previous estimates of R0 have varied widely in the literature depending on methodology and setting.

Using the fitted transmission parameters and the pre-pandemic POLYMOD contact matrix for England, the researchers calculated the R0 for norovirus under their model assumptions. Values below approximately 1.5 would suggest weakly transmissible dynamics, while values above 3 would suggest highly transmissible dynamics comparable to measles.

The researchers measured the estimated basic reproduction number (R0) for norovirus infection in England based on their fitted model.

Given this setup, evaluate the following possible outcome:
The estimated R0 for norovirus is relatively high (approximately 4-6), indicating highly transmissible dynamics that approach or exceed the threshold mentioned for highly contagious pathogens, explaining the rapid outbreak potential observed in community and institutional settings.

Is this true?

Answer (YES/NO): NO